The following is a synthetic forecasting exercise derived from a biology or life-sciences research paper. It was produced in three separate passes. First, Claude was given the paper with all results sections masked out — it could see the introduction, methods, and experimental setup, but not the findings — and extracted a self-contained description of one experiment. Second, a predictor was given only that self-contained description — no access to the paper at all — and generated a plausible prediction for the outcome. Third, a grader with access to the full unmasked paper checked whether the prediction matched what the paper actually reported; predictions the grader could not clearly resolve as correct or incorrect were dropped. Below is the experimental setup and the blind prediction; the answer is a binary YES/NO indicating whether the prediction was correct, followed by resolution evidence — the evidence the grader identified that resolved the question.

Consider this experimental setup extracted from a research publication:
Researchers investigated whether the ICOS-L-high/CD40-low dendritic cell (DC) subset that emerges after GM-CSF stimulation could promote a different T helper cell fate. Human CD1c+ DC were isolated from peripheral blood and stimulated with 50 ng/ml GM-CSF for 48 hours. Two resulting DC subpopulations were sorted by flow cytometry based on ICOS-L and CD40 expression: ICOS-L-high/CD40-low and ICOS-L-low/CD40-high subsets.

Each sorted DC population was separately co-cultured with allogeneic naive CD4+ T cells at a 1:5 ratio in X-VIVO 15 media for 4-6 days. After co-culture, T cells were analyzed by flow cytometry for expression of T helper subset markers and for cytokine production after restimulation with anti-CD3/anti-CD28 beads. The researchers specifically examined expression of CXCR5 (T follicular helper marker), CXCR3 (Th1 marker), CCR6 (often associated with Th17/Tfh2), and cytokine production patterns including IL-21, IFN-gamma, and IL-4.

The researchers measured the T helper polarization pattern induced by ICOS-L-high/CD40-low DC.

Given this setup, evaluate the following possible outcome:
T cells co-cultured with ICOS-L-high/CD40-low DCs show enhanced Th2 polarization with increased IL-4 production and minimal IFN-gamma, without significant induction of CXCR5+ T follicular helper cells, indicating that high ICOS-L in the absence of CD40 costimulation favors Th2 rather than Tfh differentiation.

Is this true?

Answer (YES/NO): NO